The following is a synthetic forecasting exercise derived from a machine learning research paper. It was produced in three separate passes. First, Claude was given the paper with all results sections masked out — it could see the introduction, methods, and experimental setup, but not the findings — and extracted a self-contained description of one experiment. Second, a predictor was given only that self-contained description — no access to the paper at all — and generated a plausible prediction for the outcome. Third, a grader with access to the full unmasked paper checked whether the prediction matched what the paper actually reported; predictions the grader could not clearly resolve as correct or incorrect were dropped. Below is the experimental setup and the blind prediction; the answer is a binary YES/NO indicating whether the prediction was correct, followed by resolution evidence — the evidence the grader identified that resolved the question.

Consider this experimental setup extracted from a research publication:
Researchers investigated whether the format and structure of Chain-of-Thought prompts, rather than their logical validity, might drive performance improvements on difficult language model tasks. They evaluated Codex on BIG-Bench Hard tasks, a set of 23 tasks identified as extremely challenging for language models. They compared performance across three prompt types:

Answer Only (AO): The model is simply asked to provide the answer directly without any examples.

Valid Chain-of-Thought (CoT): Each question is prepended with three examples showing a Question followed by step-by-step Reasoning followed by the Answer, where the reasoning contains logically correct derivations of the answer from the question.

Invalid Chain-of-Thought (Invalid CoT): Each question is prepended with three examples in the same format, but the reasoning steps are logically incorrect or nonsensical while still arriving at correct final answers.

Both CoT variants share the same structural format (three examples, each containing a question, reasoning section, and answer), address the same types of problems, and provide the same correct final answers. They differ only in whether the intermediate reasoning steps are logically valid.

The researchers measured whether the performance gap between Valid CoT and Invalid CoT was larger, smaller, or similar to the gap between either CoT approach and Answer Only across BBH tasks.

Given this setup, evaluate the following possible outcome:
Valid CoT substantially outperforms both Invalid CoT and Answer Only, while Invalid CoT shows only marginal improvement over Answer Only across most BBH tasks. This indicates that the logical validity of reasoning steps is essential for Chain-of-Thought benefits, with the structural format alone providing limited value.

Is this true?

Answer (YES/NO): NO